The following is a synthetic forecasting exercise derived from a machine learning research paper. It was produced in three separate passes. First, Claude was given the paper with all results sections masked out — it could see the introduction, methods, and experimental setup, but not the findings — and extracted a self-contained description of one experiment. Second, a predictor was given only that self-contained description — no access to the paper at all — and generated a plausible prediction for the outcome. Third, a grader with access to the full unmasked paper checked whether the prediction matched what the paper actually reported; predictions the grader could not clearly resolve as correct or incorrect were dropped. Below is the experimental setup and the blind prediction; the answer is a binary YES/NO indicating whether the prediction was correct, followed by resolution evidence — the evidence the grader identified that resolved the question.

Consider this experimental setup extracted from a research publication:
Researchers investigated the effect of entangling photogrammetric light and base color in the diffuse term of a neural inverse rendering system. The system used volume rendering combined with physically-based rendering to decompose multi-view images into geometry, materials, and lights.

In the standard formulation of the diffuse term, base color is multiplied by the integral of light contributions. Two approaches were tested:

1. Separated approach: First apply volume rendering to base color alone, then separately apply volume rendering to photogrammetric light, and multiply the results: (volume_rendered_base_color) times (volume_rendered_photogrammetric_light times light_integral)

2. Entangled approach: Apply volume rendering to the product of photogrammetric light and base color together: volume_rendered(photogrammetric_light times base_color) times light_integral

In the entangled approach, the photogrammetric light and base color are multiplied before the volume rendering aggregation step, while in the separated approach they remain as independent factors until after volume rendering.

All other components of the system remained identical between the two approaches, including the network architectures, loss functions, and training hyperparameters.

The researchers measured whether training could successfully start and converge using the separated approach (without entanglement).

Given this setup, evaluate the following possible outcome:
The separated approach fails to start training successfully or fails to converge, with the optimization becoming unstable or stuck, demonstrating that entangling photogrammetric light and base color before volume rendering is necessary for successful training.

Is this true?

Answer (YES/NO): YES